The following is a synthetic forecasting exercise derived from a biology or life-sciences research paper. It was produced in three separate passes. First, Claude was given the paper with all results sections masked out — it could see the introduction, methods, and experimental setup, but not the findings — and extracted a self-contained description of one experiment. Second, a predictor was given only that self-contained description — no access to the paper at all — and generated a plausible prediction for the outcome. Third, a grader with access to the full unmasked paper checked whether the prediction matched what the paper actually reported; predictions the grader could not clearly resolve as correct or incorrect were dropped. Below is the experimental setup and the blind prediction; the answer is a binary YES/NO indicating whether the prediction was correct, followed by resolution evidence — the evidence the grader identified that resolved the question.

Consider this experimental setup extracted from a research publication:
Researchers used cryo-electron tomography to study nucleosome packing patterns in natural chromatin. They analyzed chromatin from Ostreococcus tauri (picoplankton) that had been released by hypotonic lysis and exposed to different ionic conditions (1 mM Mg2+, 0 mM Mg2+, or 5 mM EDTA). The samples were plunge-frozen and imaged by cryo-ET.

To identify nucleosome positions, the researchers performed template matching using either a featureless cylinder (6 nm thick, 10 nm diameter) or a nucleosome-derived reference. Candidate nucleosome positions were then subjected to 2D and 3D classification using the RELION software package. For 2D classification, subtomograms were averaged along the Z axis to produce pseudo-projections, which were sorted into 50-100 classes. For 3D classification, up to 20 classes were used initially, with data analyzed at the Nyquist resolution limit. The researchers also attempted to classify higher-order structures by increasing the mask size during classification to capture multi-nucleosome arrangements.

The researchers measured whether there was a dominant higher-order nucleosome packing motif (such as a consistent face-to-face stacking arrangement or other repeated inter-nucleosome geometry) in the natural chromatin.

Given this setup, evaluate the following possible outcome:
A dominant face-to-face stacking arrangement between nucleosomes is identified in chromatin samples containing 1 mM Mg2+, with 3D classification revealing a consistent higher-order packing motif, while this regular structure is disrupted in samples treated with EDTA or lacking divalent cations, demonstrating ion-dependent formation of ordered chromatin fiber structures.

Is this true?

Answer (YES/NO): NO